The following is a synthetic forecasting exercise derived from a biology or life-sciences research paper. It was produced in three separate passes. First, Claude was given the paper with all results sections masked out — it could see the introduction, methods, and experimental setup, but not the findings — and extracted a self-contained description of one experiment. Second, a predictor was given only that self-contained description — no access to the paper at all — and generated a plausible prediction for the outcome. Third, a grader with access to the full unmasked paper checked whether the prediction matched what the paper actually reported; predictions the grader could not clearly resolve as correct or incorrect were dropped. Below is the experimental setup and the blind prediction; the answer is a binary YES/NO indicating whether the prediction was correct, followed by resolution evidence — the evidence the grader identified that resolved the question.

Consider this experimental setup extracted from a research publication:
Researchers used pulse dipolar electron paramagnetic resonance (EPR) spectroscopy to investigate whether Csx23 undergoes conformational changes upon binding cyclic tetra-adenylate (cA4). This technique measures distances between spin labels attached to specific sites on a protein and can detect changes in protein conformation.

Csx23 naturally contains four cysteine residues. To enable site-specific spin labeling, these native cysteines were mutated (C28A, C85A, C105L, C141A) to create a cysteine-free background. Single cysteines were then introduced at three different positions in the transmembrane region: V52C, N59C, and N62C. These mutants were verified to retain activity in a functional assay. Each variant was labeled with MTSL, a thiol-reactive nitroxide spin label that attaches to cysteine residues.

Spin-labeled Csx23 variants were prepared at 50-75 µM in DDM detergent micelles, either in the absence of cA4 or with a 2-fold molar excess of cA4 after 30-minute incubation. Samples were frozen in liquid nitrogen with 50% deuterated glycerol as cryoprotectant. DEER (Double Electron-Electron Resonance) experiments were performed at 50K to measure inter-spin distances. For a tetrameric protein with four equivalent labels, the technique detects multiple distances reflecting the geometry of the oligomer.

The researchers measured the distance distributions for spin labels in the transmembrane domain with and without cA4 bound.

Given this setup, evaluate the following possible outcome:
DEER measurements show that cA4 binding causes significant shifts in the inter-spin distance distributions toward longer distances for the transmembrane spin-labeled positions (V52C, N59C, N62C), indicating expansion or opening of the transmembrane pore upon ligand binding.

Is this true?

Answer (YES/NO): NO